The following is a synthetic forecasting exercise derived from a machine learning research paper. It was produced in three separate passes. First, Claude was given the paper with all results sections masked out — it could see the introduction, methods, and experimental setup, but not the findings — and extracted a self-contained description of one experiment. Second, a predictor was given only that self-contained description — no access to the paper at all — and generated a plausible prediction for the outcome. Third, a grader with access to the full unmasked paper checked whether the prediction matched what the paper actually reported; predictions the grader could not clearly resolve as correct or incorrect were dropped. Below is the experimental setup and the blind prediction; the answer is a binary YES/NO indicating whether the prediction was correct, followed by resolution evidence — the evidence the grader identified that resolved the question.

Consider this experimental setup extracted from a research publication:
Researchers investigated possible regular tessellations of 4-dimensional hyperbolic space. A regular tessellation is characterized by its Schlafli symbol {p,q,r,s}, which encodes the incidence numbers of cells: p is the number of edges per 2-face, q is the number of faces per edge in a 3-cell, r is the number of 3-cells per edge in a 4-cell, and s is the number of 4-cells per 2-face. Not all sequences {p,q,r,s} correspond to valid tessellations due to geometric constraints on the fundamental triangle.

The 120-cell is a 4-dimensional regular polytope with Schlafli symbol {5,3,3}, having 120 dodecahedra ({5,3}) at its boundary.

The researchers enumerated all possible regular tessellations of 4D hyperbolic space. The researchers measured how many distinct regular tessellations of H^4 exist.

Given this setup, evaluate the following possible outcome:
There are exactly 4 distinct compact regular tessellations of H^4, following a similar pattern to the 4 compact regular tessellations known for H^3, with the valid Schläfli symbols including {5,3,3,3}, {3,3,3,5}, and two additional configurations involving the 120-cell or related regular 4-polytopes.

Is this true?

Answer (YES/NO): NO